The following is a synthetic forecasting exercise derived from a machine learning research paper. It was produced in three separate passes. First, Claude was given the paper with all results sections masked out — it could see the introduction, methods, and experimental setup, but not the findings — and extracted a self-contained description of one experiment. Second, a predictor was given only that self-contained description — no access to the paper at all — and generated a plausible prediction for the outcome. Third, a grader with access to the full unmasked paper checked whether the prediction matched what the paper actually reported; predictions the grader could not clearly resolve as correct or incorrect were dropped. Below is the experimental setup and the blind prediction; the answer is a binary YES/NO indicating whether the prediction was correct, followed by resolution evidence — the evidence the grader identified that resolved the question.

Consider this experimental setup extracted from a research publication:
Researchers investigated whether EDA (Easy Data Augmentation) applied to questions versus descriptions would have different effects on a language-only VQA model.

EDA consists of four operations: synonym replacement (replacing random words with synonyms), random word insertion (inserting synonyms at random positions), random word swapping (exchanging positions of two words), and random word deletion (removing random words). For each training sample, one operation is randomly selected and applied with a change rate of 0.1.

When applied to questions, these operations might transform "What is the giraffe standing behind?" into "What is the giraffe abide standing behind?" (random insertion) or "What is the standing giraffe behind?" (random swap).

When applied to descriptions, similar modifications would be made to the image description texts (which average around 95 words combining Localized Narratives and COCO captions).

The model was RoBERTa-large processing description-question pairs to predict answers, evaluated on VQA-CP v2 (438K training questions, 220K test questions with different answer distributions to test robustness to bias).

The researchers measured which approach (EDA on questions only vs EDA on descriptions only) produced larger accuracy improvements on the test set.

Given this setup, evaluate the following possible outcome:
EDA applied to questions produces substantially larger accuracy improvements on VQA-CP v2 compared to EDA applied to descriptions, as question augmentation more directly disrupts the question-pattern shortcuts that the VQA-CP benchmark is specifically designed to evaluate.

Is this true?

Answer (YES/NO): YES